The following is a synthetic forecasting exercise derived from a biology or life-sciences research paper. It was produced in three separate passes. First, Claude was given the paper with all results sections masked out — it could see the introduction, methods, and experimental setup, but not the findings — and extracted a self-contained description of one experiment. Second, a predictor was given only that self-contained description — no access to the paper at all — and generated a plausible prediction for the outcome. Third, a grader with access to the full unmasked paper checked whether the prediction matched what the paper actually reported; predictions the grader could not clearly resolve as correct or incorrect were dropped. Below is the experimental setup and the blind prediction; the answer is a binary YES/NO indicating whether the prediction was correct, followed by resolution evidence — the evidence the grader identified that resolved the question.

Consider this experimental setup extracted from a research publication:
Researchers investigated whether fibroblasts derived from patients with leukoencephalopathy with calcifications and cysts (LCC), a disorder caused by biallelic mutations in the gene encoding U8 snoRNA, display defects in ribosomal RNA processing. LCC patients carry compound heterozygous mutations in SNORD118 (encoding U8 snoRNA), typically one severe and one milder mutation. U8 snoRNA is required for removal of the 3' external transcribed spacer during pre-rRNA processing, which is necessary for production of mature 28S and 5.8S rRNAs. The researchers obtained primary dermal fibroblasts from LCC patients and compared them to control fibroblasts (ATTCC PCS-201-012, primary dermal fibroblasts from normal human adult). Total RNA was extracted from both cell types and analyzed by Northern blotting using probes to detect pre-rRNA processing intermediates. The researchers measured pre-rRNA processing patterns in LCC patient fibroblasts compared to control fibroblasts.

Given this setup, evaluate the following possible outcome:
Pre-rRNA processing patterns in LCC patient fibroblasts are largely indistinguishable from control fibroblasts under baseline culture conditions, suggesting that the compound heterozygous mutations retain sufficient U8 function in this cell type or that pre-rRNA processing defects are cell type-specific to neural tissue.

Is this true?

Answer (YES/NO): NO